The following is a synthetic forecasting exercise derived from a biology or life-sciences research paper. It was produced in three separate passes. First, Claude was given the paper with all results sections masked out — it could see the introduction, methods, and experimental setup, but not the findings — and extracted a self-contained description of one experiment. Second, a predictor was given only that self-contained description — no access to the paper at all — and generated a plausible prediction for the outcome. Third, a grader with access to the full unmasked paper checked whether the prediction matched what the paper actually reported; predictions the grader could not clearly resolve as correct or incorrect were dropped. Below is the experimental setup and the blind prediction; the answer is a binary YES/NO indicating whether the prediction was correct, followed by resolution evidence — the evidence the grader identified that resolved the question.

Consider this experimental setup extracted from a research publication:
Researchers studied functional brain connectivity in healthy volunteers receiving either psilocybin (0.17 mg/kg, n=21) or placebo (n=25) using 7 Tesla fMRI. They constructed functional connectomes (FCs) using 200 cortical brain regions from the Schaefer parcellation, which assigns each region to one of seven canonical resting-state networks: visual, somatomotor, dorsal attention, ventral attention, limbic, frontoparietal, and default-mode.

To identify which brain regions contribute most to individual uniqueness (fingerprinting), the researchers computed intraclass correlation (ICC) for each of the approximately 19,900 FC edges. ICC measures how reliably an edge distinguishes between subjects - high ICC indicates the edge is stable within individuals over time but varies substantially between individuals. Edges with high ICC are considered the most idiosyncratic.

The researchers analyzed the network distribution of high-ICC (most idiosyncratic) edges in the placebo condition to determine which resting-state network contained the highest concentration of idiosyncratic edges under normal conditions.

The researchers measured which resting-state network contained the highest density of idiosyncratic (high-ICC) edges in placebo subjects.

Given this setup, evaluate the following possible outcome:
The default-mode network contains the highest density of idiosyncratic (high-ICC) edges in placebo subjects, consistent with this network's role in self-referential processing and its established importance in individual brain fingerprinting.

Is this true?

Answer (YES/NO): NO